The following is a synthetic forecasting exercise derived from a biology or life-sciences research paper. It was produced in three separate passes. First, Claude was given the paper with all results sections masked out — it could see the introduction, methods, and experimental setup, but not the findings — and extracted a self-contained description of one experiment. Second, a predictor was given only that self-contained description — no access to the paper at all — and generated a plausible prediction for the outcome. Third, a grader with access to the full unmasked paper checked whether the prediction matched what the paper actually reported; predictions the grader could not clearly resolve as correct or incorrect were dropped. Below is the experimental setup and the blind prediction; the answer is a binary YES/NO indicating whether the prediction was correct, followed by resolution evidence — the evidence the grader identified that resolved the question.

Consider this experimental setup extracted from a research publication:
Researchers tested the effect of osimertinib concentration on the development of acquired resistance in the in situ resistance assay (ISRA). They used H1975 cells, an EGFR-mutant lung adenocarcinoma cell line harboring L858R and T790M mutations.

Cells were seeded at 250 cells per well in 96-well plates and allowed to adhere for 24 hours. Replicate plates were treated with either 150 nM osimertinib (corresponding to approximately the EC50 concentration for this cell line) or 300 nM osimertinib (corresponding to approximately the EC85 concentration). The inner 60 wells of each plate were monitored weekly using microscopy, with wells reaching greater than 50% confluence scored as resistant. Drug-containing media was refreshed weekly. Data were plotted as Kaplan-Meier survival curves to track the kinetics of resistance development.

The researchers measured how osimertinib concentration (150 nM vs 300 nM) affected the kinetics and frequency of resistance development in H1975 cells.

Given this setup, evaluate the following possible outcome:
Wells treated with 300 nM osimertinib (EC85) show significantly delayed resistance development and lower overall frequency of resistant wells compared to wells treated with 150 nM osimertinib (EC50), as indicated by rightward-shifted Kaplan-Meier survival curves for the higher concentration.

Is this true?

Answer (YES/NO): NO